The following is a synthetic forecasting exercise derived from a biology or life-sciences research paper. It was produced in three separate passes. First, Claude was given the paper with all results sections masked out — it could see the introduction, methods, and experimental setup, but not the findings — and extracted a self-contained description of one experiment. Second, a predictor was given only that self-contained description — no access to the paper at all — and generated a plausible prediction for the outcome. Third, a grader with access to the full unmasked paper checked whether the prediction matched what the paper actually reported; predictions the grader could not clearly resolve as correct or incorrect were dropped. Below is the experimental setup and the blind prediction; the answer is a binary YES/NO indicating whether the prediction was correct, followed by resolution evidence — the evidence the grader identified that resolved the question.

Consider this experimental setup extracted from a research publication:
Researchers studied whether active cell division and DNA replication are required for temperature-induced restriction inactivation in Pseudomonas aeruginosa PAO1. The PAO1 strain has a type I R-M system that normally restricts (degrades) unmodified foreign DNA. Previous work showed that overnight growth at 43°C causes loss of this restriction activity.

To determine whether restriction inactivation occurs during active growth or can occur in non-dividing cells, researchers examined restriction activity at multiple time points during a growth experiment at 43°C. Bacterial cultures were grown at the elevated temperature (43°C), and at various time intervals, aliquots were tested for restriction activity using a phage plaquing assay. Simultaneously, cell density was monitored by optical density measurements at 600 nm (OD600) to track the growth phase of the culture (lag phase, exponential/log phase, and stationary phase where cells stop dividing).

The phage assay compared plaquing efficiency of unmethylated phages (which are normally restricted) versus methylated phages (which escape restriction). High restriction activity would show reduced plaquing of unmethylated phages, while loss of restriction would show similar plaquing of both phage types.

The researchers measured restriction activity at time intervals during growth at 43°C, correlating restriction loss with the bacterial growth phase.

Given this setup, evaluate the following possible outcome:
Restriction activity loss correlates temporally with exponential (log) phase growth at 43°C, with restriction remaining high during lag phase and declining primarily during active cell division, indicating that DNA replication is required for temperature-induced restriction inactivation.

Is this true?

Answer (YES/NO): YES